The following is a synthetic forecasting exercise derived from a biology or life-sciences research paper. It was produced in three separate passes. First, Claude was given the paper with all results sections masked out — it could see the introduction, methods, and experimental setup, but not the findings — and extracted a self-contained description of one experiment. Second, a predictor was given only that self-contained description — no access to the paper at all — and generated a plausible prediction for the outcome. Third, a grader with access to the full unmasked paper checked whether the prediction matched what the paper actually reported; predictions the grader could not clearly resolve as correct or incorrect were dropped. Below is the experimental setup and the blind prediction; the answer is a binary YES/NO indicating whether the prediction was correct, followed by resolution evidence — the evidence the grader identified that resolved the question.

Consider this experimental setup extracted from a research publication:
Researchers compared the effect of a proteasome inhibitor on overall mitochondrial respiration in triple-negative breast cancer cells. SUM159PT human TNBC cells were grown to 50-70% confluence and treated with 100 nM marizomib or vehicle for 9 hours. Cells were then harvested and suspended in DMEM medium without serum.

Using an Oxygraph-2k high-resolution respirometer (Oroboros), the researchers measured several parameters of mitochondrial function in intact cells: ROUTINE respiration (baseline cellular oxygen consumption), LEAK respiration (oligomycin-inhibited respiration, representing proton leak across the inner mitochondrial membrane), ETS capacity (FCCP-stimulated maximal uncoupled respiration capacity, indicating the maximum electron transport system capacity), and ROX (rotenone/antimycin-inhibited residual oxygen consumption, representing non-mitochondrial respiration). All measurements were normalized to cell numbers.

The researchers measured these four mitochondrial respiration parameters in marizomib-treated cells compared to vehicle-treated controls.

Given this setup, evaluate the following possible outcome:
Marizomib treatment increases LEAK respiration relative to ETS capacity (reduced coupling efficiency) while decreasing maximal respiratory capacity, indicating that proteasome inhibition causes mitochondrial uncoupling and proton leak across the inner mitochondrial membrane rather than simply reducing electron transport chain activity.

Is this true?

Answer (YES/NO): NO